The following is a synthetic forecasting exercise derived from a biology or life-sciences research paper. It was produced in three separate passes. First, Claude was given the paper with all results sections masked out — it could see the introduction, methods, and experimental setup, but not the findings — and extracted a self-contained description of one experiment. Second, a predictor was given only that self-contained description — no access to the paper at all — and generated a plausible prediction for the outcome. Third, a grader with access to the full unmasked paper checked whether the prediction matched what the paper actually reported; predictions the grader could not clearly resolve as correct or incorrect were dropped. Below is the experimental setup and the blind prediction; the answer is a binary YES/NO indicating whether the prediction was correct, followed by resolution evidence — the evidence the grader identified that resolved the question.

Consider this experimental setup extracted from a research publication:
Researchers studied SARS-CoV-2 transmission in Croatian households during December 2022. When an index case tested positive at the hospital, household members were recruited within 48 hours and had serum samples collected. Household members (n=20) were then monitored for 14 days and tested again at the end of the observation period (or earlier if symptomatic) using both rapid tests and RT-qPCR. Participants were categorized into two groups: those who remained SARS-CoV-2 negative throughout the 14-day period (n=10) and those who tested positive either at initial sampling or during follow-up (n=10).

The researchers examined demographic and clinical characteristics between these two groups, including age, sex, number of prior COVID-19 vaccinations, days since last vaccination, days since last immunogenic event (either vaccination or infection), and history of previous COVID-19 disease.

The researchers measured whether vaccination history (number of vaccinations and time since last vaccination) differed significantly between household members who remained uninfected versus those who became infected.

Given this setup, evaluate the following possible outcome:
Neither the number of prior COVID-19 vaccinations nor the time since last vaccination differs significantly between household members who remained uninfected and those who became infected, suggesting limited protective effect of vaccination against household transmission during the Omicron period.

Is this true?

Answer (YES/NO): YES